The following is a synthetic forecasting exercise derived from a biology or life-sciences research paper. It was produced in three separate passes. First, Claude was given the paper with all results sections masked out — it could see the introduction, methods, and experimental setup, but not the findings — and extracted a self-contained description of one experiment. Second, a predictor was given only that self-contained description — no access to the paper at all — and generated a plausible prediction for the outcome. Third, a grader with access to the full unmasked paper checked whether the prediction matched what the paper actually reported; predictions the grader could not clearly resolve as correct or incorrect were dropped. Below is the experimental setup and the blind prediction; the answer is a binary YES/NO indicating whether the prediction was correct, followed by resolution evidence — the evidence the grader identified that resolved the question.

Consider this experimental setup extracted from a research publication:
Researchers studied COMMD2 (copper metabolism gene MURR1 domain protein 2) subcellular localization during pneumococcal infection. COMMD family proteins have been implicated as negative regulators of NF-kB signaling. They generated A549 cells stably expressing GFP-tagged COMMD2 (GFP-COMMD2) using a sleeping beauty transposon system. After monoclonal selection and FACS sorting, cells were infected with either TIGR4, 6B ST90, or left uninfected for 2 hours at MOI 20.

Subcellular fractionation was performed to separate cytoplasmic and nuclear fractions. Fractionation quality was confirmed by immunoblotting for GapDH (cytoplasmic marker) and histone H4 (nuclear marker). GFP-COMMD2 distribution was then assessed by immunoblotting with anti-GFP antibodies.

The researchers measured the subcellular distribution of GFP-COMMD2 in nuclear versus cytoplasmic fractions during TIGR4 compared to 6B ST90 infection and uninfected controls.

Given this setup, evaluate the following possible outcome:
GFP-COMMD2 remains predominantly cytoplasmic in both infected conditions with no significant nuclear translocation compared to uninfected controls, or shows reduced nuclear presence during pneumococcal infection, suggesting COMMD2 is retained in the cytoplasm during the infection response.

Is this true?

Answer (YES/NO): NO